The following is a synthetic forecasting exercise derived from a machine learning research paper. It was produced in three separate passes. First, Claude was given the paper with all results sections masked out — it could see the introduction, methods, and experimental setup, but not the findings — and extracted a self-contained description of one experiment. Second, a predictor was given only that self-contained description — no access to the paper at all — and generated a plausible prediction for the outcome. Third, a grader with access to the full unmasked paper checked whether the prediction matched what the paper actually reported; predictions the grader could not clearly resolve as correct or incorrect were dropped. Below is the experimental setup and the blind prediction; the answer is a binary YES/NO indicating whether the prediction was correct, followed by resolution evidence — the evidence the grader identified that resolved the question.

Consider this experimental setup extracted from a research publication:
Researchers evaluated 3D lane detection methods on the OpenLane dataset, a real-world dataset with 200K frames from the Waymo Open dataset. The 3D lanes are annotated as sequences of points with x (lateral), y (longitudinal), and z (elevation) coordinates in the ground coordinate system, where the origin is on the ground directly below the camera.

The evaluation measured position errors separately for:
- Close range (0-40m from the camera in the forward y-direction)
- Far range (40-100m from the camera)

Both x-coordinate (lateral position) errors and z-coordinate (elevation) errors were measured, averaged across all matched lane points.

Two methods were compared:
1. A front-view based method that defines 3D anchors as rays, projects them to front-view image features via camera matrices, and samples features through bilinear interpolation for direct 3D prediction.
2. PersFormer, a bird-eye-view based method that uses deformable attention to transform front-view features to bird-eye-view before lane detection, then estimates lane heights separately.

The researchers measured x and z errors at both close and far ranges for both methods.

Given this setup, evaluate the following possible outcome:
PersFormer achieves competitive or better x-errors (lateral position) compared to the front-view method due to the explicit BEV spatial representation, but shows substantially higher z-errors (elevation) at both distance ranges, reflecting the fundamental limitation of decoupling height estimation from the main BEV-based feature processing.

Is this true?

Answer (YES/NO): NO